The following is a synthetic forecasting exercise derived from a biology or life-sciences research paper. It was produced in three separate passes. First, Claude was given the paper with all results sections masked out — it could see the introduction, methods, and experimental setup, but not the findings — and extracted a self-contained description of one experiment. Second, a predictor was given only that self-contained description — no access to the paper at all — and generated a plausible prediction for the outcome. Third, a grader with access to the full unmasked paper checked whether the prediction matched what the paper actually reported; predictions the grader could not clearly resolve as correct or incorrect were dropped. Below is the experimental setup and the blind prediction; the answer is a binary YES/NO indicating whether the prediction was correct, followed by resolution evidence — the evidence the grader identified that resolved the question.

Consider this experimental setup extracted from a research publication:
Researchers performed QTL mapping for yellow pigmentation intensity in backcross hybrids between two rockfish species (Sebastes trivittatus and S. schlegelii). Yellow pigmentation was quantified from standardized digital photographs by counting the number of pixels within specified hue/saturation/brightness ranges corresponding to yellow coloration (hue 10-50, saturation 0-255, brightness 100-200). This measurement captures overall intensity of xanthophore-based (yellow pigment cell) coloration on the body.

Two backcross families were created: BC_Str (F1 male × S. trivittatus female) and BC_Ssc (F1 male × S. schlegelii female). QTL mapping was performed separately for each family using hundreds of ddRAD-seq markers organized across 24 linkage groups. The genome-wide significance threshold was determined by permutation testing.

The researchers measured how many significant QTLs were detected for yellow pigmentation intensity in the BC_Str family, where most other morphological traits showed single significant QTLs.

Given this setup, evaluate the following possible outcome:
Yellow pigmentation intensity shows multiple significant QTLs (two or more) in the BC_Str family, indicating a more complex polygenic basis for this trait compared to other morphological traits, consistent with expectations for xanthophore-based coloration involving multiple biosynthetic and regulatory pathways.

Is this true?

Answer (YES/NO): YES